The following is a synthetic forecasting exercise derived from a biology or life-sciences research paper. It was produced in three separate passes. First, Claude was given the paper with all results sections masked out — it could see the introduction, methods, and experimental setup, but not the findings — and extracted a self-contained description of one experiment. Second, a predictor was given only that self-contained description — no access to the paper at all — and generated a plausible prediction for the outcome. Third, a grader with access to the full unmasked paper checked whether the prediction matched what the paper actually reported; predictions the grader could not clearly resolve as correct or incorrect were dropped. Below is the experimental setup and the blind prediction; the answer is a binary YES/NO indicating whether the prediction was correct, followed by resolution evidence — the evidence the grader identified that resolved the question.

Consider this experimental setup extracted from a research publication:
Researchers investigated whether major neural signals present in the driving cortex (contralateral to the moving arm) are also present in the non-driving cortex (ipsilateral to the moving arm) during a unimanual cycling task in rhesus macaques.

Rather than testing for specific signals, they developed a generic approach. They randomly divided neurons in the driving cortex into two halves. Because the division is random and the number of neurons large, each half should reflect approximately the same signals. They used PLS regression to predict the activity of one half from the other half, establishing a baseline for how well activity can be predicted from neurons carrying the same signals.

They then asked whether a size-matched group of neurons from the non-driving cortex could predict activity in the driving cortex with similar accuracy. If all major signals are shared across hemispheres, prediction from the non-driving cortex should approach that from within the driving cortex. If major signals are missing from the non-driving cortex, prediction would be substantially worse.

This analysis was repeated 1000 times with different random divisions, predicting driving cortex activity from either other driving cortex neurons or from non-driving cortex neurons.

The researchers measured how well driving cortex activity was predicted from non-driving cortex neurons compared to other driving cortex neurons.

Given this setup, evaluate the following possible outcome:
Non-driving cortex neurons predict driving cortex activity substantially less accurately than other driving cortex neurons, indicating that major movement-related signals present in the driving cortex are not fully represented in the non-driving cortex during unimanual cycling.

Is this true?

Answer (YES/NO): NO